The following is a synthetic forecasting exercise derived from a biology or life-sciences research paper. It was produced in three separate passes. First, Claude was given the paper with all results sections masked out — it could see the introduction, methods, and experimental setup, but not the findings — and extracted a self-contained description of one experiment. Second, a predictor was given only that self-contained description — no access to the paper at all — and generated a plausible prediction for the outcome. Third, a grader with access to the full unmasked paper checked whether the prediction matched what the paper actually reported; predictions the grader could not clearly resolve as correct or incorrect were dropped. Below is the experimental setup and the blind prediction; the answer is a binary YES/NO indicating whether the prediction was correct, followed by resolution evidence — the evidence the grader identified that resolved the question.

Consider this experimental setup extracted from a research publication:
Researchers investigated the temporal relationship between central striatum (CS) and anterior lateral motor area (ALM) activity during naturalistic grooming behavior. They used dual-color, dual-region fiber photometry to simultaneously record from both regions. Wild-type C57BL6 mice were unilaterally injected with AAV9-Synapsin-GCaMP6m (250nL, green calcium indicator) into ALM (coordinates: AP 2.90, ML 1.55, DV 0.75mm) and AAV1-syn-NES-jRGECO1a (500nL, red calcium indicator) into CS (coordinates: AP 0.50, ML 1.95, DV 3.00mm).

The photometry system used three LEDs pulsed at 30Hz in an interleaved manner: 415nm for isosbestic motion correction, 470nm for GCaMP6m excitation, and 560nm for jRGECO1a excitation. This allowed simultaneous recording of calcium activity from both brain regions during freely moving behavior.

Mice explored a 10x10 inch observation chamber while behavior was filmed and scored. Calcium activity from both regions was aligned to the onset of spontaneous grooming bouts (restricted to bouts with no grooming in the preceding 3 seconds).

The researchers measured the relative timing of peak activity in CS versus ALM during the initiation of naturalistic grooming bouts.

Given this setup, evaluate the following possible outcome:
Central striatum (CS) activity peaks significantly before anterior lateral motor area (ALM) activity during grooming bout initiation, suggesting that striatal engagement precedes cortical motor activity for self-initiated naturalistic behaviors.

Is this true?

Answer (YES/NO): YES